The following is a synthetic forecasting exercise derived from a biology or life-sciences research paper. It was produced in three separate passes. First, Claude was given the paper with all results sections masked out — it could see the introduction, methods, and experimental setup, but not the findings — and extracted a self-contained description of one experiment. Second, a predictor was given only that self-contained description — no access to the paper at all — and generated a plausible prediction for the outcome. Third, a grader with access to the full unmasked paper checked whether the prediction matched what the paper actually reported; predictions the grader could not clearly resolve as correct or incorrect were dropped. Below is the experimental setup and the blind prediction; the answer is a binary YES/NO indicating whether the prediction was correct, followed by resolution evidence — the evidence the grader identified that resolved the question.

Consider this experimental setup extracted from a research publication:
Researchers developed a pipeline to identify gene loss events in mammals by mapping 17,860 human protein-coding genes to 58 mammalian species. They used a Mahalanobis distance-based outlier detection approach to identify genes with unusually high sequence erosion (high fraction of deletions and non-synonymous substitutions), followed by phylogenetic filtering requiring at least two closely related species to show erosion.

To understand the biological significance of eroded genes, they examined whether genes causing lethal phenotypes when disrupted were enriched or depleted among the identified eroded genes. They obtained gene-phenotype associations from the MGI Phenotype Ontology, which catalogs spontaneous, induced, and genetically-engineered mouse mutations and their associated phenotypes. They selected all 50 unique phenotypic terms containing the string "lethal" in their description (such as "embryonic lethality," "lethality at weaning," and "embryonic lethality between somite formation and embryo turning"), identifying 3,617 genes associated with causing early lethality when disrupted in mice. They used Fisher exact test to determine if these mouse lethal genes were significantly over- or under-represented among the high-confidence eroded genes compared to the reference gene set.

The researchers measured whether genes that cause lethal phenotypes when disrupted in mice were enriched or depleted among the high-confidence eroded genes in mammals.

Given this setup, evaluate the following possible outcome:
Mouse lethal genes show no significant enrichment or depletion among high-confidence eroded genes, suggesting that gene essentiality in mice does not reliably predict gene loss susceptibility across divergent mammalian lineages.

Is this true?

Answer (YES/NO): NO